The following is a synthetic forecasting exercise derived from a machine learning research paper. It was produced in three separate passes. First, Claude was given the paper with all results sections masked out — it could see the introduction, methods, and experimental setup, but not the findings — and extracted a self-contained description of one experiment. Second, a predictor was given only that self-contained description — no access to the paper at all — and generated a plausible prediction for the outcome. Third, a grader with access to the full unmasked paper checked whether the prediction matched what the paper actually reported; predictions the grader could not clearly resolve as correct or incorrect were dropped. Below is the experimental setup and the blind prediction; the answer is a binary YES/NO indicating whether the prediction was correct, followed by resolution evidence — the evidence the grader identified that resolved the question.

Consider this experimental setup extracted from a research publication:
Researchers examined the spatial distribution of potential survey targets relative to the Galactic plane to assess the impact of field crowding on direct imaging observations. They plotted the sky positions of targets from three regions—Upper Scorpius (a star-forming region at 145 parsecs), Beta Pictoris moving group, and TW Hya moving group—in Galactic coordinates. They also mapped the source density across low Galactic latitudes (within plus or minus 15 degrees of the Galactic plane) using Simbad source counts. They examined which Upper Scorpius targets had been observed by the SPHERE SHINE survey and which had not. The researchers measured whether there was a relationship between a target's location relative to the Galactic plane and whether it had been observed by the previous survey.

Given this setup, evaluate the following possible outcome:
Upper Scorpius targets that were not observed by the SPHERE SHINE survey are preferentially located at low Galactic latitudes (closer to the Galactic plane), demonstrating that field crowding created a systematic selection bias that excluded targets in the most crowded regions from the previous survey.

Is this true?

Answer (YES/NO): YES